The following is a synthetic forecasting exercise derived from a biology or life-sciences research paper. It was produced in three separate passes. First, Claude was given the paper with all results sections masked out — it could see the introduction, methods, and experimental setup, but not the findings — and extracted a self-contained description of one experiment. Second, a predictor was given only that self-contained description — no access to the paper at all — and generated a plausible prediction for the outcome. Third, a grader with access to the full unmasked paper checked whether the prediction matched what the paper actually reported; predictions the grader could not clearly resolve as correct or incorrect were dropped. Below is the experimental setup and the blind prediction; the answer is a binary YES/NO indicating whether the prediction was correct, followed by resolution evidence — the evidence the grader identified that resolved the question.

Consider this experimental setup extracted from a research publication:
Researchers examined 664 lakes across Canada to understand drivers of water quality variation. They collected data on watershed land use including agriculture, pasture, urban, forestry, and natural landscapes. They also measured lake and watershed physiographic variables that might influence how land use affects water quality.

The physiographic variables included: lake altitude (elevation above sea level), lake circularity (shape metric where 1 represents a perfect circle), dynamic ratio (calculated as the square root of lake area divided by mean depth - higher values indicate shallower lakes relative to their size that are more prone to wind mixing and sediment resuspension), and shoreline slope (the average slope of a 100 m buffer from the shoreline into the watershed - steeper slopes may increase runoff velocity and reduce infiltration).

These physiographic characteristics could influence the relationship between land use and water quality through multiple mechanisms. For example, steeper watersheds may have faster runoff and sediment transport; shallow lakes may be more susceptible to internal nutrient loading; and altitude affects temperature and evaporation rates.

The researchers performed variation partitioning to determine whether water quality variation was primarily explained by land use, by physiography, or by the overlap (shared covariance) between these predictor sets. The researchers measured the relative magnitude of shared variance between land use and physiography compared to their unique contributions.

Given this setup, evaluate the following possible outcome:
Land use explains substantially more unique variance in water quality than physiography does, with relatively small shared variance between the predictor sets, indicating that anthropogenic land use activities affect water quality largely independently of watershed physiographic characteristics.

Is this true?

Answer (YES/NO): NO